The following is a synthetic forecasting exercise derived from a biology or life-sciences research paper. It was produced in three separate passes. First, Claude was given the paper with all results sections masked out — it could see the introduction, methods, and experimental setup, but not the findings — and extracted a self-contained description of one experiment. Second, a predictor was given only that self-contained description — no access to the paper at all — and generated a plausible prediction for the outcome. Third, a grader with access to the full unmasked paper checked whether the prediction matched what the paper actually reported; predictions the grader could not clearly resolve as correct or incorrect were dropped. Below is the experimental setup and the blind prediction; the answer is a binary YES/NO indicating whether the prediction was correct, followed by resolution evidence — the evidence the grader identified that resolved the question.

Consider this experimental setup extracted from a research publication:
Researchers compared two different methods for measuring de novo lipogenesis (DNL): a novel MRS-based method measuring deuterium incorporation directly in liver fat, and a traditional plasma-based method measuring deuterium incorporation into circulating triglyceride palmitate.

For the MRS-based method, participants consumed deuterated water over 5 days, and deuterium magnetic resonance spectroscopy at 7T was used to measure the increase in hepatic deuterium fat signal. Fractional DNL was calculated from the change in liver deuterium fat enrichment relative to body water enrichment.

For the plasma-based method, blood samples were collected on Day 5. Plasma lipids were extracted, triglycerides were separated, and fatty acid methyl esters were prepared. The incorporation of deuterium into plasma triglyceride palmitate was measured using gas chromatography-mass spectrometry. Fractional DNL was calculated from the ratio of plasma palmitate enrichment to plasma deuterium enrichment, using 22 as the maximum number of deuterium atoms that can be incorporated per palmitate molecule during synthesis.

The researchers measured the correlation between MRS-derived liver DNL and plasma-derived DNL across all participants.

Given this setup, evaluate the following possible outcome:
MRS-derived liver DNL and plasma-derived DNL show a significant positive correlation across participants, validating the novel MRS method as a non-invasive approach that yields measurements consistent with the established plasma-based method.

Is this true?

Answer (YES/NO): YES